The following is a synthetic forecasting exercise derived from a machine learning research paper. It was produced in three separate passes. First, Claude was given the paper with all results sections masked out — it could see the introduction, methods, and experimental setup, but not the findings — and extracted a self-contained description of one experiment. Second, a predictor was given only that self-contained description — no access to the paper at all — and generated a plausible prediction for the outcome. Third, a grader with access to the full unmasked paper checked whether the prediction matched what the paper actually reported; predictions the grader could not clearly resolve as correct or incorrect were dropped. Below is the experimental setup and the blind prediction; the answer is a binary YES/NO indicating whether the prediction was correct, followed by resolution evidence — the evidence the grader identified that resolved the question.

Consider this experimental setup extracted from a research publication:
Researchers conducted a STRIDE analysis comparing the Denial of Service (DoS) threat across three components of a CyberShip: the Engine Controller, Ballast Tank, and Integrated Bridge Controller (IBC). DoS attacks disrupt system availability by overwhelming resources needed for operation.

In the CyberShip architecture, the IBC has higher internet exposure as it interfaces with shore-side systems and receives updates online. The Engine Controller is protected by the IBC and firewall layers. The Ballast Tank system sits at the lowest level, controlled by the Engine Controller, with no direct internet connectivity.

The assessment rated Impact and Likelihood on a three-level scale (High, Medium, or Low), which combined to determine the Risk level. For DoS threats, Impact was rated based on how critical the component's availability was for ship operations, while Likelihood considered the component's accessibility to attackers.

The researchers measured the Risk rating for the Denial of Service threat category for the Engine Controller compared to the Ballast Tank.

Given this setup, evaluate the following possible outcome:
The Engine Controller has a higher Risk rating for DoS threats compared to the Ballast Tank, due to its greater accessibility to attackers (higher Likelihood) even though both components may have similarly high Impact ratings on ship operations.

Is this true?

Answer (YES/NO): YES